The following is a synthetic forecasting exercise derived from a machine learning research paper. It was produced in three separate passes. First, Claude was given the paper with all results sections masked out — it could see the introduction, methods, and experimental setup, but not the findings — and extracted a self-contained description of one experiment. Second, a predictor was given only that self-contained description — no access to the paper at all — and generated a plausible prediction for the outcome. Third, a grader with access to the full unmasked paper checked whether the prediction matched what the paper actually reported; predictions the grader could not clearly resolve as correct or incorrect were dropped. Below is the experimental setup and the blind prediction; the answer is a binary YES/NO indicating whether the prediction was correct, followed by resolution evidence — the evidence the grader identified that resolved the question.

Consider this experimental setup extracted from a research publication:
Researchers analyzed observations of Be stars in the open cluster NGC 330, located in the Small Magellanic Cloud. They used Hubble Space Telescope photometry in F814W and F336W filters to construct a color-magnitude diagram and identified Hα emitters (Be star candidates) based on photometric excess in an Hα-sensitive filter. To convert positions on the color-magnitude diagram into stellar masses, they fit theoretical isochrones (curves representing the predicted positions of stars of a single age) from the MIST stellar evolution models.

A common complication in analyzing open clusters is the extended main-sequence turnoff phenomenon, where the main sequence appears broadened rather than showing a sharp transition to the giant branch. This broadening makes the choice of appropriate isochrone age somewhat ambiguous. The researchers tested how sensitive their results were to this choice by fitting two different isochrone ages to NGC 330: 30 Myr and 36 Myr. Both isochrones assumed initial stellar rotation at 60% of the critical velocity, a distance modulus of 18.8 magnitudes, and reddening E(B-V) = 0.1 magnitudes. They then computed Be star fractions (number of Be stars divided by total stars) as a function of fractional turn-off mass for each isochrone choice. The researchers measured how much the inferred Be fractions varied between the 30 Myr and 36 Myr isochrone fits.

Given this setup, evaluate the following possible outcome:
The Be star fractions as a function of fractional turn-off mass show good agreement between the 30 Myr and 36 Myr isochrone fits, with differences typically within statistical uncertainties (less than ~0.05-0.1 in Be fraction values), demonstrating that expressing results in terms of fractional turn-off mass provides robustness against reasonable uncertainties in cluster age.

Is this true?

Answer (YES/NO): NO